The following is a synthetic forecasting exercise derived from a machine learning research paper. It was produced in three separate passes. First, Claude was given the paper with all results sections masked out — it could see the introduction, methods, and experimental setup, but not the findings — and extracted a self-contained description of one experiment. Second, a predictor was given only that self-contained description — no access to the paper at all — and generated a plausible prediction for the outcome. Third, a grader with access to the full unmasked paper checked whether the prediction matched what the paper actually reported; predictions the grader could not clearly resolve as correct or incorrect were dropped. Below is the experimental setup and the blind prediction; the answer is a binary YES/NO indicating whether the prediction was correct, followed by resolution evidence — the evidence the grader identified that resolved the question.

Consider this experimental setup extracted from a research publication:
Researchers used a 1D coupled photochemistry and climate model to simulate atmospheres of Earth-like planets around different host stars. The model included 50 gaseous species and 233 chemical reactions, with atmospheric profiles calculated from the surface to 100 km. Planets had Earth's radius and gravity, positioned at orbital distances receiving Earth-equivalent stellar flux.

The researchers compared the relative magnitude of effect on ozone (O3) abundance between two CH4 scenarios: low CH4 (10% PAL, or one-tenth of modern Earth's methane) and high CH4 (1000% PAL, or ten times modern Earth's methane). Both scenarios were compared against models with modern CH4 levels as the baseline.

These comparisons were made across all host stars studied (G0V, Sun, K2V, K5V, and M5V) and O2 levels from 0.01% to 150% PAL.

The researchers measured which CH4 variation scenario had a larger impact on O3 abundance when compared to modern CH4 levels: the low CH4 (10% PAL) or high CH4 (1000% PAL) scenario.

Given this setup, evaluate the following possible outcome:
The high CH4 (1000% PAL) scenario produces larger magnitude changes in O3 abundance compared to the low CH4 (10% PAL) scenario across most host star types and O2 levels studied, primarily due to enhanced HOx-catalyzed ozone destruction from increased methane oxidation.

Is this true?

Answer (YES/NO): NO